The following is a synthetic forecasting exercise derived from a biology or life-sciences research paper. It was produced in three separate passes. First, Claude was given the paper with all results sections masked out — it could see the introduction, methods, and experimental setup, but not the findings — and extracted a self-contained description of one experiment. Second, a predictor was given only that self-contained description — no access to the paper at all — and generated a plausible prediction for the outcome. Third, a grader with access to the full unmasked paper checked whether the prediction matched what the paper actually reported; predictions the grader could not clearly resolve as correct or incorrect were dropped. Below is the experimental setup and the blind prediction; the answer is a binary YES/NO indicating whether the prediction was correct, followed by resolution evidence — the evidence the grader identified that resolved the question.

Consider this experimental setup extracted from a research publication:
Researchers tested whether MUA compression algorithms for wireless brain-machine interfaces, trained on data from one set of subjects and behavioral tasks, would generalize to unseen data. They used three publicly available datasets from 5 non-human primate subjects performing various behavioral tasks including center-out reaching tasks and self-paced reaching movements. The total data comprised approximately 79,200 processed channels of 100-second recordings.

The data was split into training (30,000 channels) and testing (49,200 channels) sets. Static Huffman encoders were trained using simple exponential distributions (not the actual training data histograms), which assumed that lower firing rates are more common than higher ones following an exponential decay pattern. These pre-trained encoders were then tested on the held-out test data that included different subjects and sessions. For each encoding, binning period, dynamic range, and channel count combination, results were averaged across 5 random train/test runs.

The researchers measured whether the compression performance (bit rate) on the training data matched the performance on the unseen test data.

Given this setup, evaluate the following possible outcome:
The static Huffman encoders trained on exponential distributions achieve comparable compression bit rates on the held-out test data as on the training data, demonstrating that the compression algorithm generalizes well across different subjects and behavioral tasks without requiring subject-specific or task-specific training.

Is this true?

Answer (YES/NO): YES